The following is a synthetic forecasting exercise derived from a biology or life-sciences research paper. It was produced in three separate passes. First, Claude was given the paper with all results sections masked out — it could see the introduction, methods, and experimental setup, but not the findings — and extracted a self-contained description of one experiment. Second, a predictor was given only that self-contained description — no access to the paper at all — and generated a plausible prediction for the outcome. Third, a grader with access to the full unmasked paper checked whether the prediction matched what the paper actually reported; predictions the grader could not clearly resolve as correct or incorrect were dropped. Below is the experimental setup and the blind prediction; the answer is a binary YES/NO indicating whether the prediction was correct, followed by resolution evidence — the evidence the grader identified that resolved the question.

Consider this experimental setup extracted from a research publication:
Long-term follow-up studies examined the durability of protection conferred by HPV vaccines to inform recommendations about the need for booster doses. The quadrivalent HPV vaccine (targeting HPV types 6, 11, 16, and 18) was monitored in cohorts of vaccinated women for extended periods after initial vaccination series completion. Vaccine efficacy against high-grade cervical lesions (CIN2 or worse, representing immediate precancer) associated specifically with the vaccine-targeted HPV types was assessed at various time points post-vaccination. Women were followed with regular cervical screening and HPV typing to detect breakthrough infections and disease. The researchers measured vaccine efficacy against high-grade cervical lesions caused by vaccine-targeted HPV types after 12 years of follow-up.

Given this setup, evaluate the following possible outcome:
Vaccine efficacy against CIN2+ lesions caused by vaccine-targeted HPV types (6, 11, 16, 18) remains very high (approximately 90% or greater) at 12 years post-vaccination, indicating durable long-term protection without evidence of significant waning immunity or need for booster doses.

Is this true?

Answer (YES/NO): YES